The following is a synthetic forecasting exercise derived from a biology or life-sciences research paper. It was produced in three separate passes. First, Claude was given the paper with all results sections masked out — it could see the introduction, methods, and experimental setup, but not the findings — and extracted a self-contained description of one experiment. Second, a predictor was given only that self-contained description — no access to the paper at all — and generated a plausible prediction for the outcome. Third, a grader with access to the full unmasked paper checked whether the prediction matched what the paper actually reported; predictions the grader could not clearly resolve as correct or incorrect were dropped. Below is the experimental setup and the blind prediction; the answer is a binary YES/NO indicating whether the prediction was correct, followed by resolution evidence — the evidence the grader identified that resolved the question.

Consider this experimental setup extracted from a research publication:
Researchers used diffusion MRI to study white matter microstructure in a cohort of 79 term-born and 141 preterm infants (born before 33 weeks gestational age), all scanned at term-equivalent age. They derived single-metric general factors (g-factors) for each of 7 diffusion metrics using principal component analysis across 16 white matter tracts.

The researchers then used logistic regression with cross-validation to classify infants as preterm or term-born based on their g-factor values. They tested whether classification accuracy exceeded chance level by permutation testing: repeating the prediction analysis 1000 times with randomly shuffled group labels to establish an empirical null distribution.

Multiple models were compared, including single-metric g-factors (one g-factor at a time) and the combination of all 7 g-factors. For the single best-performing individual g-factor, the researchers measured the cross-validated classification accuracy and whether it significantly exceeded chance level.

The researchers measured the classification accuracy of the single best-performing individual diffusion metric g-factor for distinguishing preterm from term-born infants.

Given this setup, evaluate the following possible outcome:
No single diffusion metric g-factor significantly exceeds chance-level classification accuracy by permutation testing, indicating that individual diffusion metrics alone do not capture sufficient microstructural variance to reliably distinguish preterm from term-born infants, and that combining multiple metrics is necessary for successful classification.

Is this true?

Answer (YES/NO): NO